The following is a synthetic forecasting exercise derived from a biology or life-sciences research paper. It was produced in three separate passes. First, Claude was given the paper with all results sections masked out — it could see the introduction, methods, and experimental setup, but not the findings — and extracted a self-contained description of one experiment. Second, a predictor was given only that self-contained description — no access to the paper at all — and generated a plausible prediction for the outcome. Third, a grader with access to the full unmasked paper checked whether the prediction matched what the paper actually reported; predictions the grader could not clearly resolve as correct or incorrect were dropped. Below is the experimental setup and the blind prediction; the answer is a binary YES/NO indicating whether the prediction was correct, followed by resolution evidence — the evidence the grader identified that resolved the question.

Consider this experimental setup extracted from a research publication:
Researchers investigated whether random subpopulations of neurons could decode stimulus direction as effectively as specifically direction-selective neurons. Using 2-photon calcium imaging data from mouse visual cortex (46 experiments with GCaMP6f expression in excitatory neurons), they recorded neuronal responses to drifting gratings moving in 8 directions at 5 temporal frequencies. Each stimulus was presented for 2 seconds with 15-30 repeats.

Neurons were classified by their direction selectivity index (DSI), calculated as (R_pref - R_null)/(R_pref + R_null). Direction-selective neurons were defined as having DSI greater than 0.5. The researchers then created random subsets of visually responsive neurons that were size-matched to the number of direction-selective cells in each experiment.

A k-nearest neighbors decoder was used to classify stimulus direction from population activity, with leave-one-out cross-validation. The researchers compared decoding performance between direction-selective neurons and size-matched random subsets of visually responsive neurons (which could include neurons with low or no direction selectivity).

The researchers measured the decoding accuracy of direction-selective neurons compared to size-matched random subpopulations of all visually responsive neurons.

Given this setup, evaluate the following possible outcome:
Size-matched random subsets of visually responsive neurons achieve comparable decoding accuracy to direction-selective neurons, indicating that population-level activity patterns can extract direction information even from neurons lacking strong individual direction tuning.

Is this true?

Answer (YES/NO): NO